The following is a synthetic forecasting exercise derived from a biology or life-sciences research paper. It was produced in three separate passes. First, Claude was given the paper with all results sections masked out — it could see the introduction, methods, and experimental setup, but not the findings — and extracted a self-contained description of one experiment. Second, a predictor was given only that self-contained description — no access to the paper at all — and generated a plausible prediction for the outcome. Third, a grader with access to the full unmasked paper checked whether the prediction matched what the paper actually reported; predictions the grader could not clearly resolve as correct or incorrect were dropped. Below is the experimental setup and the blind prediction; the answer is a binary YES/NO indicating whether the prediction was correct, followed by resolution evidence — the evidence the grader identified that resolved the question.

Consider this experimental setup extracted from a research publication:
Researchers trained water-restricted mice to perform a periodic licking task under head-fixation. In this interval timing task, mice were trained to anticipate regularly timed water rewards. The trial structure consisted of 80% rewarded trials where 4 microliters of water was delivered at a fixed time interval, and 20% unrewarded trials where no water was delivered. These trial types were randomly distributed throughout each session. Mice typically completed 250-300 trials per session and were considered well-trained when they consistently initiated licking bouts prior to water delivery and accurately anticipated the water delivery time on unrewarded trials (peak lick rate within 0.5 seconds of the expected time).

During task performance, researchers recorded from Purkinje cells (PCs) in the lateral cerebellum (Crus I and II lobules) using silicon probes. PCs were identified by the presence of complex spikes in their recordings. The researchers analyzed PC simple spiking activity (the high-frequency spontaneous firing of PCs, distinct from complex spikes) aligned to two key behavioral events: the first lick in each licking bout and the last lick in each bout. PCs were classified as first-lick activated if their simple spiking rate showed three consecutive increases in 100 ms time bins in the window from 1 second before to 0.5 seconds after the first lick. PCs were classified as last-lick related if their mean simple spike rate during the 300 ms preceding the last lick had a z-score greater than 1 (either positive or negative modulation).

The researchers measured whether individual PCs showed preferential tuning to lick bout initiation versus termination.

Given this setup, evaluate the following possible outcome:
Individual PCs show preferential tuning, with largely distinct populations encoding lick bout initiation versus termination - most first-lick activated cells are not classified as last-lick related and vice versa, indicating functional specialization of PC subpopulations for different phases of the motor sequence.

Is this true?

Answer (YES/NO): NO